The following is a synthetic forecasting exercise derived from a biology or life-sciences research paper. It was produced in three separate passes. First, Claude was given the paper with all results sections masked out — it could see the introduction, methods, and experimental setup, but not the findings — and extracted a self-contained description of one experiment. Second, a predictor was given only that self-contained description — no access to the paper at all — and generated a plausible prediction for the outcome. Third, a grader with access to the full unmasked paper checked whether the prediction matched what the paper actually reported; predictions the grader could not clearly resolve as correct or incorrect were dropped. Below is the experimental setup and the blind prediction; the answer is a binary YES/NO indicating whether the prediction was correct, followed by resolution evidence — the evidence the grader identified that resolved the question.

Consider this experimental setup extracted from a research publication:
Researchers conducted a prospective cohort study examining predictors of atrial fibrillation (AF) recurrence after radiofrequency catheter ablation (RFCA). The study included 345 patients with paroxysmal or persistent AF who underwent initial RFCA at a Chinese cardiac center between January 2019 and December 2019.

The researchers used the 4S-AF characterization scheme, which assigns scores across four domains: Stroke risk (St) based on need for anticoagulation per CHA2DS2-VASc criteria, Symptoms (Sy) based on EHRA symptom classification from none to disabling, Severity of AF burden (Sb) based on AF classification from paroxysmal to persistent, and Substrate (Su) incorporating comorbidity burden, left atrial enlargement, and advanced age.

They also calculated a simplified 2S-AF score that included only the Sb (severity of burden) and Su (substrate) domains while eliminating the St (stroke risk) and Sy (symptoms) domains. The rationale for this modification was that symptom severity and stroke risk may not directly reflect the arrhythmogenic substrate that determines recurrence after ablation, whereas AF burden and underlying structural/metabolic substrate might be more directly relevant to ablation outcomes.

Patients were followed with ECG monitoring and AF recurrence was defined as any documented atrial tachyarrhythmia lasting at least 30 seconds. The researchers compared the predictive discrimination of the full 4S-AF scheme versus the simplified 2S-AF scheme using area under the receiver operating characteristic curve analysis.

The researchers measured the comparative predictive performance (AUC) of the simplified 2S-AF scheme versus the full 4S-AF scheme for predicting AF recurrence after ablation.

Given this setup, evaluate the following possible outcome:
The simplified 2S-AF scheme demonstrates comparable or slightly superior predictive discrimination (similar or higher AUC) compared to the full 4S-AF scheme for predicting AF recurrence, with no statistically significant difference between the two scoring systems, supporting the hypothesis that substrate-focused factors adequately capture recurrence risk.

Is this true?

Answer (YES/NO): YES